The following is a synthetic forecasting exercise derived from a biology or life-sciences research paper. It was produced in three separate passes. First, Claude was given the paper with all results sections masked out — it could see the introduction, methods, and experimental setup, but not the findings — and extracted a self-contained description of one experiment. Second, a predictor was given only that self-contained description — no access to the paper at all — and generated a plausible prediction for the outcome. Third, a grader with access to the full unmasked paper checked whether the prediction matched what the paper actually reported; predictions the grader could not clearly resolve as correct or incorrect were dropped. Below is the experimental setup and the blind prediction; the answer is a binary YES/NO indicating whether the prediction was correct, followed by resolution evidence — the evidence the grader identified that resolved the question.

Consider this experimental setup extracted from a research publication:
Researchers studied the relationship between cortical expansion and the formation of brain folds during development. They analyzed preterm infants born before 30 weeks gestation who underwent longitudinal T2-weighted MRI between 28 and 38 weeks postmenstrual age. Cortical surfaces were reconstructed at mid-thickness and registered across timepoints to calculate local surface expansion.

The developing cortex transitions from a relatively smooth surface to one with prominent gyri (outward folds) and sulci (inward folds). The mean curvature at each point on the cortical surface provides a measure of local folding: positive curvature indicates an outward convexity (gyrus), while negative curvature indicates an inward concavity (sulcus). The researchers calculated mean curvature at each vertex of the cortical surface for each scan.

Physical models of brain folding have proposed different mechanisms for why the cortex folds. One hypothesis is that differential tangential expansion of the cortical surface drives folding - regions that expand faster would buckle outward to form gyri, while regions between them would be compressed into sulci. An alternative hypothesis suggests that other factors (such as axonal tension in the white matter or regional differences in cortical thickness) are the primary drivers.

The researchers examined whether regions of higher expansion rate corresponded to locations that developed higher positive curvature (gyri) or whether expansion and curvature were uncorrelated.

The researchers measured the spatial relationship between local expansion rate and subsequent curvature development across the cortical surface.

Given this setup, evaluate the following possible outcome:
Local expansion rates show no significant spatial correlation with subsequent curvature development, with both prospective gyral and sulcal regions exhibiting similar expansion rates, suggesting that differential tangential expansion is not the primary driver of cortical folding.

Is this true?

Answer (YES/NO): NO